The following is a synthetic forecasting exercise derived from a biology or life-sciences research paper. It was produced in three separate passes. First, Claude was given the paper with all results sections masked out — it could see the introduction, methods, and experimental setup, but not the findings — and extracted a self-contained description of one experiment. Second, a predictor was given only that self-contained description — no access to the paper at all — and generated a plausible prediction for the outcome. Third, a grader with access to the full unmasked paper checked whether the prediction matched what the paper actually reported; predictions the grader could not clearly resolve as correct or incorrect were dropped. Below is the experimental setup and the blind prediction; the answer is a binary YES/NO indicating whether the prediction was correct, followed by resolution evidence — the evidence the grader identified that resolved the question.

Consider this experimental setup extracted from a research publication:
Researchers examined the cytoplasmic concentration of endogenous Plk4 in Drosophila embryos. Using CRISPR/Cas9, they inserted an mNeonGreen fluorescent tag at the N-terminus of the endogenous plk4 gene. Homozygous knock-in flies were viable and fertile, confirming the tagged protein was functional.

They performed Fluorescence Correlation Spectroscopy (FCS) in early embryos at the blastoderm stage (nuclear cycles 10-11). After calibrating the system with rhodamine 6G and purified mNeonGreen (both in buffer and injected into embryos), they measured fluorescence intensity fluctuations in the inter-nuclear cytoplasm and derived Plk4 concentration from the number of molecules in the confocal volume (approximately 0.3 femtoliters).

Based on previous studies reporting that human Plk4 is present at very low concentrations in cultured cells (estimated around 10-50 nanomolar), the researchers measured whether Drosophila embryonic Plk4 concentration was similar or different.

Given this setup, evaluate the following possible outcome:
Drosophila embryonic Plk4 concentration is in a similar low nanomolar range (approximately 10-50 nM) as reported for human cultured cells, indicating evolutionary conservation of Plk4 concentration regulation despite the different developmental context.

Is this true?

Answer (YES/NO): NO